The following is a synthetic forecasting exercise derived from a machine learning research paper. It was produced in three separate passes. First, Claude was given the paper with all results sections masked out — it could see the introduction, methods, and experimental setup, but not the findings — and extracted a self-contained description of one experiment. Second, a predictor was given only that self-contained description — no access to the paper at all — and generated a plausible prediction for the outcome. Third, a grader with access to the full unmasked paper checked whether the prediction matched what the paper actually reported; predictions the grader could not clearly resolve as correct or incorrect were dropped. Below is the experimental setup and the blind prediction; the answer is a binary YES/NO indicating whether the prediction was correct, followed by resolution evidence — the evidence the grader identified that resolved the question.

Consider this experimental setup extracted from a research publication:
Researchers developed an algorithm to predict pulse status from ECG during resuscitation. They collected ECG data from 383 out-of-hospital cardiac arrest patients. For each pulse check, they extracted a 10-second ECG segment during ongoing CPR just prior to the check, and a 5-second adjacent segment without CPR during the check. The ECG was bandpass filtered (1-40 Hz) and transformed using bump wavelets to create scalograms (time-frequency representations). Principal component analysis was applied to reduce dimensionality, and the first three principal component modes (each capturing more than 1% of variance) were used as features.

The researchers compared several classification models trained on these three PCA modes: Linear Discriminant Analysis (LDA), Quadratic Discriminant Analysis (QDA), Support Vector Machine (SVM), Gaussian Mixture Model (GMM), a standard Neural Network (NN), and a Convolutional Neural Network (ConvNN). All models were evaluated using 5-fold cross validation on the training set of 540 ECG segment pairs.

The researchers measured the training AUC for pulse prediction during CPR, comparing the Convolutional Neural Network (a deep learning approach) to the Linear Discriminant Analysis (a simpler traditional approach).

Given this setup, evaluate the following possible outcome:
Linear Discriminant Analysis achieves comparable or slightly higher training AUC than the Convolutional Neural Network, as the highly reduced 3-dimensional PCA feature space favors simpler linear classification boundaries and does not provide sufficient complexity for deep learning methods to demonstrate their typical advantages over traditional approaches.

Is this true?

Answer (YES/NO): YES